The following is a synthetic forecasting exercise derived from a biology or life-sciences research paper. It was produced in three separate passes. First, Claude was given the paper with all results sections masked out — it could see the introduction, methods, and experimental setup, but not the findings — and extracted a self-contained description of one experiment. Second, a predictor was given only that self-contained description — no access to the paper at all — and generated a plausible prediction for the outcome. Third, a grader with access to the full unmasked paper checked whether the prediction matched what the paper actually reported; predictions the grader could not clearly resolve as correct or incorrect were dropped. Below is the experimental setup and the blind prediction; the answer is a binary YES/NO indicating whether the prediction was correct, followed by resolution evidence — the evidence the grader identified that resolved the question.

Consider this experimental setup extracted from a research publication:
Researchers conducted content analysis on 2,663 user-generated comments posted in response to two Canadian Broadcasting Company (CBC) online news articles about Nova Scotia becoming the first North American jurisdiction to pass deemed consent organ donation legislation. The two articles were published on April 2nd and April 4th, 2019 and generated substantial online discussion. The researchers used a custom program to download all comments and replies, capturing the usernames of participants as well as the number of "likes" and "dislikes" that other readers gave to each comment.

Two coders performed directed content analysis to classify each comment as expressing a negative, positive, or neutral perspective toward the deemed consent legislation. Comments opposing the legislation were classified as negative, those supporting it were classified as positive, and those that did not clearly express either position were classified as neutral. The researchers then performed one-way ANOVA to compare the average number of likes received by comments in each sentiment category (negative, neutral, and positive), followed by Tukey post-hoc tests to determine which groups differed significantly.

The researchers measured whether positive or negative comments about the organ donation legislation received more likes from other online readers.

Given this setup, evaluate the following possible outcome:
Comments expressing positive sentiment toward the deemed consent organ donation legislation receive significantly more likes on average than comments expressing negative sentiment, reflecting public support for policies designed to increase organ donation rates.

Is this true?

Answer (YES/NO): YES